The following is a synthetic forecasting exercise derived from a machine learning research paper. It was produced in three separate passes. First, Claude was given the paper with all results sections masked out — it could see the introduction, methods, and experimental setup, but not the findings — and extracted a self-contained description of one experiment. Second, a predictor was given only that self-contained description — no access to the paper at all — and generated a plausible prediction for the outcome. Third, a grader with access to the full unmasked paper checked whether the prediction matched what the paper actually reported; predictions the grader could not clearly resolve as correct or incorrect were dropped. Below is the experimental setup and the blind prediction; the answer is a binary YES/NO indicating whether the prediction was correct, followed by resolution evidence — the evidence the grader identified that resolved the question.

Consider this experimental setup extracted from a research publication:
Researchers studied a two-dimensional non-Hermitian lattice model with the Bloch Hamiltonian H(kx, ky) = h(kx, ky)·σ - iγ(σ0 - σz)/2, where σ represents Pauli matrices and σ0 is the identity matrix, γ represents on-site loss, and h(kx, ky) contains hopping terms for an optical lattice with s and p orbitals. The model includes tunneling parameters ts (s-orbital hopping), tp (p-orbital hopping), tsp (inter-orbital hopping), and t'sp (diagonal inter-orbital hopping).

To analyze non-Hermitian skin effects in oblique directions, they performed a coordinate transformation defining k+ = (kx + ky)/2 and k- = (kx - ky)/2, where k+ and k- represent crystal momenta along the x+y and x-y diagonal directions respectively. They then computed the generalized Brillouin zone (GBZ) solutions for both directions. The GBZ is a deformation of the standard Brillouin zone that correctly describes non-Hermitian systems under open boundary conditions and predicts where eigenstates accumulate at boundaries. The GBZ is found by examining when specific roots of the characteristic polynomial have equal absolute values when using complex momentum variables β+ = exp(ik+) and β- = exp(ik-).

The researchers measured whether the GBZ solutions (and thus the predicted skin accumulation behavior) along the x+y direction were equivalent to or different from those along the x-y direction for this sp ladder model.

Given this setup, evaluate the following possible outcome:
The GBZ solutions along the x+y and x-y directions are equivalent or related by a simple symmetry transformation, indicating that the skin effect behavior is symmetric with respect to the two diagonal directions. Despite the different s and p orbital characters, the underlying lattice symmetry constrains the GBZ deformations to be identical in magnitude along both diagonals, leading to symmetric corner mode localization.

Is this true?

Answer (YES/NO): YES